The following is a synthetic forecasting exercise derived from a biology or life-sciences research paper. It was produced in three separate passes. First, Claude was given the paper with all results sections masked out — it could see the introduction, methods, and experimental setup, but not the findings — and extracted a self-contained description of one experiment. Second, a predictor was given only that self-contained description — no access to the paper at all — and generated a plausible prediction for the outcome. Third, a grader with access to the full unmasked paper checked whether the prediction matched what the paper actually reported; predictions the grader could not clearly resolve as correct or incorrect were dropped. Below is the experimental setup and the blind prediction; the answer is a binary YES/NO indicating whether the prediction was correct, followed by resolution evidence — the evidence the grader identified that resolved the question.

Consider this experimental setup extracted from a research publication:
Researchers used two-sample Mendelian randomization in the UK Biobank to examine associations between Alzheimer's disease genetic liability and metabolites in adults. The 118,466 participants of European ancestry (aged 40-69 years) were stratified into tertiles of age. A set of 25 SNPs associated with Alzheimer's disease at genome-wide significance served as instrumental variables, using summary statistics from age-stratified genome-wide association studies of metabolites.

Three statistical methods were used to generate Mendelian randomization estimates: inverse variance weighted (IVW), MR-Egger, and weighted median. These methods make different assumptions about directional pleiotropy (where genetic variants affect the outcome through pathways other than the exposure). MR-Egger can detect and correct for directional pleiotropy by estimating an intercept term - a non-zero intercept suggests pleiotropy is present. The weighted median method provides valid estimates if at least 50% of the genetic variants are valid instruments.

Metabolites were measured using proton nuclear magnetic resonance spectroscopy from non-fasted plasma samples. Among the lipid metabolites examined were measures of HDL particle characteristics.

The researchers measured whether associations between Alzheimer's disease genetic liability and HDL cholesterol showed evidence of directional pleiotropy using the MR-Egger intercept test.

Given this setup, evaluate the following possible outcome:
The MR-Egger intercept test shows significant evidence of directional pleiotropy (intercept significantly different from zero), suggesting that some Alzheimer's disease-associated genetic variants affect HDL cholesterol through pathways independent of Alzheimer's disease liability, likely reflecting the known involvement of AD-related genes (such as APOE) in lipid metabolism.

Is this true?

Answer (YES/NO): NO